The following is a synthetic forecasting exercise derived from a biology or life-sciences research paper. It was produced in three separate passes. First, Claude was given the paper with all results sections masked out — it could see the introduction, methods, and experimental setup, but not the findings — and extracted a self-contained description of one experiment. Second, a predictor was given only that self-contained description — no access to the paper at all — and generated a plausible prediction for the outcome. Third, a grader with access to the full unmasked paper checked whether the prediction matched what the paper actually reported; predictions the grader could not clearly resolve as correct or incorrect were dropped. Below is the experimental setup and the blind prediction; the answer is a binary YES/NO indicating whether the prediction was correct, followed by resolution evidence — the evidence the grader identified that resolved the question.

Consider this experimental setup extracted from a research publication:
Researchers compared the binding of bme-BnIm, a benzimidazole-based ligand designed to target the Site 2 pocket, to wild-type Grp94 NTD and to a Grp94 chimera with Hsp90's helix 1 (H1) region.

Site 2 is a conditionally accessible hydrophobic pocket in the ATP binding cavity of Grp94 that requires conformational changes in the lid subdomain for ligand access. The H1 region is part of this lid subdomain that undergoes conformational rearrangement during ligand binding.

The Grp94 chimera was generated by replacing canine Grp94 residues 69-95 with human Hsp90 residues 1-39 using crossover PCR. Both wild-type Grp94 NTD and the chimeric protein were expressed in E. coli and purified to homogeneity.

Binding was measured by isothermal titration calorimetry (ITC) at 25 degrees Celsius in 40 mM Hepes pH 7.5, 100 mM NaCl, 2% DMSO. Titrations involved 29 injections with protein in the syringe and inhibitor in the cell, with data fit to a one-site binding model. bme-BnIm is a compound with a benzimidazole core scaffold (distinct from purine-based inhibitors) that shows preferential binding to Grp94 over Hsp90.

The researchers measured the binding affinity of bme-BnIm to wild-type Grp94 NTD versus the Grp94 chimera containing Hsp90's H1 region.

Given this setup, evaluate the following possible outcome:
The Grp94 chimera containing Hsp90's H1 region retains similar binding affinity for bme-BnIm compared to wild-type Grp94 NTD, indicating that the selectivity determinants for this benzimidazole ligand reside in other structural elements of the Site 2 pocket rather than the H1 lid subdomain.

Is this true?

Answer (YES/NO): NO